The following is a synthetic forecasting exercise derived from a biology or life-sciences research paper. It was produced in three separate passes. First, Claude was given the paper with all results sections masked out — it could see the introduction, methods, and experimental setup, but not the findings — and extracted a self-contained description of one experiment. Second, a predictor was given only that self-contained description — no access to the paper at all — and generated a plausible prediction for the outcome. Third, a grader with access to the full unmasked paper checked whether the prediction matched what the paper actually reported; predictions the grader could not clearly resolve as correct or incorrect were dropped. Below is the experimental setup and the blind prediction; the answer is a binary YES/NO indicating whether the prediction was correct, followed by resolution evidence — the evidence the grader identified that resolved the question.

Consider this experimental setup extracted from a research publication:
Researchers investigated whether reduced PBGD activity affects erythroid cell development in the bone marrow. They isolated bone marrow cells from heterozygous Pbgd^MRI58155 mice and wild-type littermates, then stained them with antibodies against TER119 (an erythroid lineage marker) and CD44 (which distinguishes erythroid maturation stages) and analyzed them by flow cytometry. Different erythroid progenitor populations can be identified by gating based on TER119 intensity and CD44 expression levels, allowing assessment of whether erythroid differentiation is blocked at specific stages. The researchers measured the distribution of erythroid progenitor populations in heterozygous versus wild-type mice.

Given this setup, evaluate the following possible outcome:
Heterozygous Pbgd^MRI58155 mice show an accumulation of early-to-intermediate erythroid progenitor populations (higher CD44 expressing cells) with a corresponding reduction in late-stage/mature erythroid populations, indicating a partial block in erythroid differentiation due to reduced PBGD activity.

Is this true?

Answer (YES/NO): NO